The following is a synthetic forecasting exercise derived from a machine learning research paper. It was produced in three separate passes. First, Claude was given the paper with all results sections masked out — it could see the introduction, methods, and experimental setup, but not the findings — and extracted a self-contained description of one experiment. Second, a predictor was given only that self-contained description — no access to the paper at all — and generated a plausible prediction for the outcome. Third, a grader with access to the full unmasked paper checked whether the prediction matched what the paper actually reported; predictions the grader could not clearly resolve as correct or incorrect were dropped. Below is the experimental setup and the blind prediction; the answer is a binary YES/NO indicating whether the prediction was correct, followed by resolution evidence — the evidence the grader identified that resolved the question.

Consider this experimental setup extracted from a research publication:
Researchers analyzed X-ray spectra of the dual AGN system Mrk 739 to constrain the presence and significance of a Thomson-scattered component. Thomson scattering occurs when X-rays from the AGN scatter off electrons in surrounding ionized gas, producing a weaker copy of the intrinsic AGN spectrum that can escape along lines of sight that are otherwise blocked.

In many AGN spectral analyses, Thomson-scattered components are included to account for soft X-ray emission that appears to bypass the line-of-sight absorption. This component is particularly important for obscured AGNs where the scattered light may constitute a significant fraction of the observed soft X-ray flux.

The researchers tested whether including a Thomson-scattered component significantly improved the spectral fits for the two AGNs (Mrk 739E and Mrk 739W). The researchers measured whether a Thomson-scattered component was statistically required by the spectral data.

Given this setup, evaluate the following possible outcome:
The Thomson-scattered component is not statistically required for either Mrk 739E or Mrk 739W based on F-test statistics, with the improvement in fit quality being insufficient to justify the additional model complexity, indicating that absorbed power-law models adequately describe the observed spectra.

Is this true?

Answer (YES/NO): YES